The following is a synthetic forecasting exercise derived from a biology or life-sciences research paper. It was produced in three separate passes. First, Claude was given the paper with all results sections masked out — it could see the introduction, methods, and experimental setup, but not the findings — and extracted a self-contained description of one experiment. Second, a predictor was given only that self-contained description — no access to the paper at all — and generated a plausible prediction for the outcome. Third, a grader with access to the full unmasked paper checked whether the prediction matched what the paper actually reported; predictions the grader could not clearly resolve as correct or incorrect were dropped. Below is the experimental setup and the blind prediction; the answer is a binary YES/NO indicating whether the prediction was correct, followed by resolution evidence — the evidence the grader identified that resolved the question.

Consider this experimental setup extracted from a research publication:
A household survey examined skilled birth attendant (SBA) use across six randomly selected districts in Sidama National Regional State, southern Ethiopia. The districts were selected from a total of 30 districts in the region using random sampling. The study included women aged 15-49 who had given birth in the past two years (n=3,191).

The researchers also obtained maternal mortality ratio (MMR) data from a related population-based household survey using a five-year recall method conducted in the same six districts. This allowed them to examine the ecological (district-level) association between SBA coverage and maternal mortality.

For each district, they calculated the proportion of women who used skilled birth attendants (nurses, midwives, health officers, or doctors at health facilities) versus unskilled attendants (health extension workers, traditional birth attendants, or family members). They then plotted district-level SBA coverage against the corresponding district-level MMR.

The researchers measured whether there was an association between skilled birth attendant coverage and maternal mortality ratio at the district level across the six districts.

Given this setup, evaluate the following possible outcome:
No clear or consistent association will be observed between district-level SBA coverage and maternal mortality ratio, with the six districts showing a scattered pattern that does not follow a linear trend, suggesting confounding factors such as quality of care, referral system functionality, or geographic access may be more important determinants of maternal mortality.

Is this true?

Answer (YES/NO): NO